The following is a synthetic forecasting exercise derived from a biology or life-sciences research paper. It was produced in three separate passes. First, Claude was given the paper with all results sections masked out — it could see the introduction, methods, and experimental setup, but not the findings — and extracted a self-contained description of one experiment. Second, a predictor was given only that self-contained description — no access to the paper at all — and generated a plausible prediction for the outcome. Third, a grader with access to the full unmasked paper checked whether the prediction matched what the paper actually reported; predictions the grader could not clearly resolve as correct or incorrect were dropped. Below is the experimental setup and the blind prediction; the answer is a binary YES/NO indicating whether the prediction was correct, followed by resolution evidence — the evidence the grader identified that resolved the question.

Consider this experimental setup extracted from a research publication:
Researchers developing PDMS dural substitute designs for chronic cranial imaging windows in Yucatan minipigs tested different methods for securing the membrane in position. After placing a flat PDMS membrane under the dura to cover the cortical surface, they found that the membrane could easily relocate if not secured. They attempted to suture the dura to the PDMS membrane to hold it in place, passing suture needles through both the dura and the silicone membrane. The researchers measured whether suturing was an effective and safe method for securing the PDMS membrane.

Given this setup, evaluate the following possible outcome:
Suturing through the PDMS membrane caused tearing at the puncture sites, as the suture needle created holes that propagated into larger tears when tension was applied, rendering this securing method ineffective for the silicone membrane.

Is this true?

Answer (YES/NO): YES